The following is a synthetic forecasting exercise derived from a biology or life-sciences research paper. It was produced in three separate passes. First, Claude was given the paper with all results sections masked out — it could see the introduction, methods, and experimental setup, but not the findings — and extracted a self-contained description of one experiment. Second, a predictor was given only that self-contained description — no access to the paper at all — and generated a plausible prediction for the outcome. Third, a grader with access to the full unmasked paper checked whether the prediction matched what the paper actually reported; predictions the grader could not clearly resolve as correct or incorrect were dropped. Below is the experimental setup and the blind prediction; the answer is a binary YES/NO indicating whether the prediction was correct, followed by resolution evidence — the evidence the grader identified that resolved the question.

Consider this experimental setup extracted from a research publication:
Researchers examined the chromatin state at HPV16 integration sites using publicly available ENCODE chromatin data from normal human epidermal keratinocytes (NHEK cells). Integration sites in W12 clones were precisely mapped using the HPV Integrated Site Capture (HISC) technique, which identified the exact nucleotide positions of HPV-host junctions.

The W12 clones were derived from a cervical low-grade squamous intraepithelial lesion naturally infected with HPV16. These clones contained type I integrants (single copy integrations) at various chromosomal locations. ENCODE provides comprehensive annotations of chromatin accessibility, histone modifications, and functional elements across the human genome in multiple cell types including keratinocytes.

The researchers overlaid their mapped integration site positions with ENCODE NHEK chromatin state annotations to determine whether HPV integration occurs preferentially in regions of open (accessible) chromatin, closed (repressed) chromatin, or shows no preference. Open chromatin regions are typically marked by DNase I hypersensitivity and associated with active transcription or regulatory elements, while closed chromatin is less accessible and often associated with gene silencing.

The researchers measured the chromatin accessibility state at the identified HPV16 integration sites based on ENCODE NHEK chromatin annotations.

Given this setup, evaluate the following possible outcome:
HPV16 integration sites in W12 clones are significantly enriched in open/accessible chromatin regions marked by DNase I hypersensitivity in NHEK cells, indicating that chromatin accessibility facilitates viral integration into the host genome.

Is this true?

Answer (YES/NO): YES